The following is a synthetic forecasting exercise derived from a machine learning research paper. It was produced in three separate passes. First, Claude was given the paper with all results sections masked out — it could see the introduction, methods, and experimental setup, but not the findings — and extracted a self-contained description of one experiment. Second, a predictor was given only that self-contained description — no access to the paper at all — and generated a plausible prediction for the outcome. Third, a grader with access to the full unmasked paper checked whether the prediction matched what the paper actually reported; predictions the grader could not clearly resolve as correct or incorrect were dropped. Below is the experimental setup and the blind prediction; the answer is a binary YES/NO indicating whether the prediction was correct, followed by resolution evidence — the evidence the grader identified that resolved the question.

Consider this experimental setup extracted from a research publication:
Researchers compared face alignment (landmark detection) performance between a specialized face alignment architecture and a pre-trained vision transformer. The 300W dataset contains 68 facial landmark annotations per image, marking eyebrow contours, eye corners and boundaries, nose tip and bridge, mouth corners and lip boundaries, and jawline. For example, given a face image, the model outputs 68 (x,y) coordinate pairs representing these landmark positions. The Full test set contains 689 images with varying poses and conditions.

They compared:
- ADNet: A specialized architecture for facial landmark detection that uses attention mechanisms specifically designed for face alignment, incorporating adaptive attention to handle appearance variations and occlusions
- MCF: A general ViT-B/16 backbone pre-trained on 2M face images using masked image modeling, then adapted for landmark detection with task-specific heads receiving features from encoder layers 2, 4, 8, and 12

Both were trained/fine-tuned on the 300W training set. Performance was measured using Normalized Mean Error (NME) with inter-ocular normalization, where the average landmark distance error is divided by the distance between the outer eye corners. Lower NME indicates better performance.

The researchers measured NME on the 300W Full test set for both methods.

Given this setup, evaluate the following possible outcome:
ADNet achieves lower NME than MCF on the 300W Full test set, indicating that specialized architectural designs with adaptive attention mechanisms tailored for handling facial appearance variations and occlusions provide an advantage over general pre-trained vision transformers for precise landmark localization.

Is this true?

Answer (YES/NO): YES